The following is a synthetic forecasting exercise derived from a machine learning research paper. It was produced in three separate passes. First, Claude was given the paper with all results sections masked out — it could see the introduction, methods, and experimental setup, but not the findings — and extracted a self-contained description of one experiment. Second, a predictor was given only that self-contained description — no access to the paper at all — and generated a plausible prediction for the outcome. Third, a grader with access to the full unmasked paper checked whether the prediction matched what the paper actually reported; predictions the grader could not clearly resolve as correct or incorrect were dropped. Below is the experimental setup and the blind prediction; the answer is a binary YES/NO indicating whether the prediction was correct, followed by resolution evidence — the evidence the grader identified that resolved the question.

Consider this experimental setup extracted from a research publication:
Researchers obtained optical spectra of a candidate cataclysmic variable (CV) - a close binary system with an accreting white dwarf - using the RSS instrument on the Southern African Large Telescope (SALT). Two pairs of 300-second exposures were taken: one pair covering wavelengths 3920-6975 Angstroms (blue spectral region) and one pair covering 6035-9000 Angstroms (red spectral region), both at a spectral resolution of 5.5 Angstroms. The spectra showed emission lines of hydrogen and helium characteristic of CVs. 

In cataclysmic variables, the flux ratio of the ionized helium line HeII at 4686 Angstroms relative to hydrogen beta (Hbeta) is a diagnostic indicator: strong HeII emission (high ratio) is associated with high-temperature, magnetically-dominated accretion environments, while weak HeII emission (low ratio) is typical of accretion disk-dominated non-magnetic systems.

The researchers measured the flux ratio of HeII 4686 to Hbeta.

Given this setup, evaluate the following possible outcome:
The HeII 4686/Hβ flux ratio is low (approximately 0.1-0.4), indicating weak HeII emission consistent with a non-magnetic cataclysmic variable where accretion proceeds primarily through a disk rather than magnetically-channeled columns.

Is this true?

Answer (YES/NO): NO